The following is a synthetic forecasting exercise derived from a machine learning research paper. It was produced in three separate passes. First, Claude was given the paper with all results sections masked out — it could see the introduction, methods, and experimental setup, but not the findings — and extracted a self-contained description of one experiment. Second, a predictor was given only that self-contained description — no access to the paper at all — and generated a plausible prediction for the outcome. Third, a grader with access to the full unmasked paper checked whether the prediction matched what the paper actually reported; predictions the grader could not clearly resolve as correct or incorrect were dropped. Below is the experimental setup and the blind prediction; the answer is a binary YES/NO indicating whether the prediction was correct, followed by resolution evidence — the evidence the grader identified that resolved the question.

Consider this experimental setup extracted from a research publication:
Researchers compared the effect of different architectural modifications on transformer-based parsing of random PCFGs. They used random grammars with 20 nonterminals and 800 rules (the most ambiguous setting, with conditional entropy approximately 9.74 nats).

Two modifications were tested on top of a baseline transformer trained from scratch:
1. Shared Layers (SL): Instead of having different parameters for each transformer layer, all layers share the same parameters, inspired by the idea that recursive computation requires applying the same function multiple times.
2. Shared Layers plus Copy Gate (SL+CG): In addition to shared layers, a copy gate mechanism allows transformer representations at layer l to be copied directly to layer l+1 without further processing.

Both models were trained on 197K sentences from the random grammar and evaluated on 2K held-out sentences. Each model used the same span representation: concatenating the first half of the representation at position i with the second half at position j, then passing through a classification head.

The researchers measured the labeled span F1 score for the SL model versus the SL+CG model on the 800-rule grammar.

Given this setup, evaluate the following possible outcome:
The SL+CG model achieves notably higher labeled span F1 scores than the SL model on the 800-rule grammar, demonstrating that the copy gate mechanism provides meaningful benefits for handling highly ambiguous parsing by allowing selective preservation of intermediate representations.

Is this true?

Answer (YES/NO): NO